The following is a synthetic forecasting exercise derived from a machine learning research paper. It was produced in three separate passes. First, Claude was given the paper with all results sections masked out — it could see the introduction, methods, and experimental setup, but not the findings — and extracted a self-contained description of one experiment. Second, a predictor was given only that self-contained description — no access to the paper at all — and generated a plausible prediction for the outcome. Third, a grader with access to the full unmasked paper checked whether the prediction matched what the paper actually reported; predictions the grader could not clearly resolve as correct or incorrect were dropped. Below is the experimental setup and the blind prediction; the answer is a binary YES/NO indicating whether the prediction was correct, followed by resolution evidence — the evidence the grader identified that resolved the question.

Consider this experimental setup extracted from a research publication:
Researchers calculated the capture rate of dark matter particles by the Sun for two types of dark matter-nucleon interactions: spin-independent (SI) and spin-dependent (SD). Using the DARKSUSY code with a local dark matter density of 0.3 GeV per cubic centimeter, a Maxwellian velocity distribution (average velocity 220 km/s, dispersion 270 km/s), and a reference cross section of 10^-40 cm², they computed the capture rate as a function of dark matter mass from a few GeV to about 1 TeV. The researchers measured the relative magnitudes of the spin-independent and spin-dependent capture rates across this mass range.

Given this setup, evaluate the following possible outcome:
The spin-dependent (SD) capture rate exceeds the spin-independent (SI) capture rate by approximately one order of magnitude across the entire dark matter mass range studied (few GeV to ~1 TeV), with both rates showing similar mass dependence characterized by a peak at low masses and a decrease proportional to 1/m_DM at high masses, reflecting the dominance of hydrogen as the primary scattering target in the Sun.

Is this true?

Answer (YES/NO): NO